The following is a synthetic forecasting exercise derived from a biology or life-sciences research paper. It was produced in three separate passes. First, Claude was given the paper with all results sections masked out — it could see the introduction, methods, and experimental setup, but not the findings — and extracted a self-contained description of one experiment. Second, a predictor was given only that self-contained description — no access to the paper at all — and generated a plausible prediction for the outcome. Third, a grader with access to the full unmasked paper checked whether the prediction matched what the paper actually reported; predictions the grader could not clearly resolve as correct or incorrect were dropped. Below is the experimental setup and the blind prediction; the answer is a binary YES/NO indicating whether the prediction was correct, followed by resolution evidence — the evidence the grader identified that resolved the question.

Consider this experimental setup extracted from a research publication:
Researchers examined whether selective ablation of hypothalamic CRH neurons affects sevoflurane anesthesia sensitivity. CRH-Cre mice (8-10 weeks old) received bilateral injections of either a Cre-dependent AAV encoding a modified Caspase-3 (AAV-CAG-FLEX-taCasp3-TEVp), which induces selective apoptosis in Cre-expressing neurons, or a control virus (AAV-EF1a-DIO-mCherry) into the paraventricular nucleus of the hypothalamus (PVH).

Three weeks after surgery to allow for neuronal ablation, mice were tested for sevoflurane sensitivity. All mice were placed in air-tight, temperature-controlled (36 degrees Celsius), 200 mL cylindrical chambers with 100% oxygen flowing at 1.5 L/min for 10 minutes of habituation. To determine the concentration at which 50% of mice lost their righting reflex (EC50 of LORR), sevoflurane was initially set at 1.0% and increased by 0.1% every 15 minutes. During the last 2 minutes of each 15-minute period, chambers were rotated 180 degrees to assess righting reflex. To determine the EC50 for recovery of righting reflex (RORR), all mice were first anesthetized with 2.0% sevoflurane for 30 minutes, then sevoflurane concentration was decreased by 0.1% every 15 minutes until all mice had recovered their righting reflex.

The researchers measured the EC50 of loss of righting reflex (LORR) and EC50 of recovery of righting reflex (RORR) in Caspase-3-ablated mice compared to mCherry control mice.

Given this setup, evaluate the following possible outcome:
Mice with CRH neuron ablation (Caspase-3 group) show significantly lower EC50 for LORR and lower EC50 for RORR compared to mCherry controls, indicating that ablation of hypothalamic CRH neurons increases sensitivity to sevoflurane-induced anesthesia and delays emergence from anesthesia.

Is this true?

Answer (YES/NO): YES